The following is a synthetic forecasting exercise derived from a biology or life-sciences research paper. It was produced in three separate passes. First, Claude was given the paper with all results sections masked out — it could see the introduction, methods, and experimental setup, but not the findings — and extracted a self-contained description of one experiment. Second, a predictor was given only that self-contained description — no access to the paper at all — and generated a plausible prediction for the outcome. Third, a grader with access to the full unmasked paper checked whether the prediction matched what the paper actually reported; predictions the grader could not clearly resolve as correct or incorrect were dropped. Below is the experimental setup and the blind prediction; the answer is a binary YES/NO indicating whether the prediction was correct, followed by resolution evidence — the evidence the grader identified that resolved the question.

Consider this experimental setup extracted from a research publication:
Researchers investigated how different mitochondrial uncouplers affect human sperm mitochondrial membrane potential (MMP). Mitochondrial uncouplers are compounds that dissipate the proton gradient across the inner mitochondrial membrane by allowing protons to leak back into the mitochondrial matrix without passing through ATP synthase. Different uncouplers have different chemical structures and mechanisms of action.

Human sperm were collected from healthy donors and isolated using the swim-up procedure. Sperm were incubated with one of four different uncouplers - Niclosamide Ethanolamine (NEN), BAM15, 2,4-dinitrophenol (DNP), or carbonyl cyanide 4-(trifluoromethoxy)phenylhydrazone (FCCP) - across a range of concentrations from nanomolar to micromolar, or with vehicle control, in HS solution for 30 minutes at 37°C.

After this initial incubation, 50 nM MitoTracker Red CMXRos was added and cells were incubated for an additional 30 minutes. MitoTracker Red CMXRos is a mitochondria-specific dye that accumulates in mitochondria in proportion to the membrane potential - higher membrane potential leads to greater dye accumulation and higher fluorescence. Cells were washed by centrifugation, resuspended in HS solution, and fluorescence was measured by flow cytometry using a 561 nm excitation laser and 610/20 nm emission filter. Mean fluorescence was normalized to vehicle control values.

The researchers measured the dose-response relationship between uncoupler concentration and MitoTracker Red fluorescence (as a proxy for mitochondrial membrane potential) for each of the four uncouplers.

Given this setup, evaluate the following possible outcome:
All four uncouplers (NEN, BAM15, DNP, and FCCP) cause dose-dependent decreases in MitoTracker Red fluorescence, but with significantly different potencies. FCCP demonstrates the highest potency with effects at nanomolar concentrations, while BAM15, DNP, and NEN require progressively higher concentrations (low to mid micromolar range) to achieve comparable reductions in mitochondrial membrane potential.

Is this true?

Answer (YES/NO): NO